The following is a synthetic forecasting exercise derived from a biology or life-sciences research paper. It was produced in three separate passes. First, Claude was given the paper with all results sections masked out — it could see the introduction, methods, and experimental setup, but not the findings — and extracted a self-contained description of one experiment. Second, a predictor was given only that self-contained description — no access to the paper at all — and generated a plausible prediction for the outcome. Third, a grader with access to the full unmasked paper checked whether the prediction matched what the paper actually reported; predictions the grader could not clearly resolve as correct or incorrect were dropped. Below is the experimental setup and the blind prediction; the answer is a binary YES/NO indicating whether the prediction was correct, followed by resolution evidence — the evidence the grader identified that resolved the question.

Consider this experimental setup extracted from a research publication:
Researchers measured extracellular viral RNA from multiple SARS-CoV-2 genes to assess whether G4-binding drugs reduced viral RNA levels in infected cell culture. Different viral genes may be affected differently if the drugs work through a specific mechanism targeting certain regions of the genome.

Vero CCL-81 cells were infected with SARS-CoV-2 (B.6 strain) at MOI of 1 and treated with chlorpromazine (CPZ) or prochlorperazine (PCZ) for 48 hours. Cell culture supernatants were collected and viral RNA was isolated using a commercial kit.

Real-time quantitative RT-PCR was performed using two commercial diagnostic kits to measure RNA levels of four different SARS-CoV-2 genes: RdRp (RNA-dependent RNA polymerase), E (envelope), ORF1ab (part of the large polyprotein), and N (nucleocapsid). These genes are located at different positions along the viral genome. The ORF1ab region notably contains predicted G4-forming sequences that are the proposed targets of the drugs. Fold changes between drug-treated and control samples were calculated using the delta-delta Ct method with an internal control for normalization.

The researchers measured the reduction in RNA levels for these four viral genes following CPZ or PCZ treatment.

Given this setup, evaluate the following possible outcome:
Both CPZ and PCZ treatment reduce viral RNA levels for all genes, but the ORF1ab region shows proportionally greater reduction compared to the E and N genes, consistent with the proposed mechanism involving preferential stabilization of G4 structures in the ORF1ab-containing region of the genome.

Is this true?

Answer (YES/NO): NO